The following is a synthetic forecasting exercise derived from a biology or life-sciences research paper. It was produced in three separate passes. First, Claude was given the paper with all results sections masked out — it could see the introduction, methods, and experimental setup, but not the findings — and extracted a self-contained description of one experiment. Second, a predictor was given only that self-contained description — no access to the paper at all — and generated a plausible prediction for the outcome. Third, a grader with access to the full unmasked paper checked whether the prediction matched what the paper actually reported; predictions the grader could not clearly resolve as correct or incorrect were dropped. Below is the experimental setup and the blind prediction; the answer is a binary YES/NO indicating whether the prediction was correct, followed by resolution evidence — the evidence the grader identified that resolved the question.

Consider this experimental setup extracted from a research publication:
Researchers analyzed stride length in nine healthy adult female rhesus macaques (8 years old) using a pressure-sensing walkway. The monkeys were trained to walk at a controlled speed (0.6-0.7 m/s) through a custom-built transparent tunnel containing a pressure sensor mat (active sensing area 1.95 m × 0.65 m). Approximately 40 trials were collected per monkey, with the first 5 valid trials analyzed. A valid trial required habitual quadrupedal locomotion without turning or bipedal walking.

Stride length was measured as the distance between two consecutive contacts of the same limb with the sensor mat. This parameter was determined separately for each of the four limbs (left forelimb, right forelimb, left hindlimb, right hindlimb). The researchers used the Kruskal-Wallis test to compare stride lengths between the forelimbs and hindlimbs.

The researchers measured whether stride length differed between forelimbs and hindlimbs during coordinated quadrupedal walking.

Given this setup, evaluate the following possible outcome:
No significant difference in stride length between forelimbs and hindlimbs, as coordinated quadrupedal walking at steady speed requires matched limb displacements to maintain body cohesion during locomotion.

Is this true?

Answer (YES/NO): YES